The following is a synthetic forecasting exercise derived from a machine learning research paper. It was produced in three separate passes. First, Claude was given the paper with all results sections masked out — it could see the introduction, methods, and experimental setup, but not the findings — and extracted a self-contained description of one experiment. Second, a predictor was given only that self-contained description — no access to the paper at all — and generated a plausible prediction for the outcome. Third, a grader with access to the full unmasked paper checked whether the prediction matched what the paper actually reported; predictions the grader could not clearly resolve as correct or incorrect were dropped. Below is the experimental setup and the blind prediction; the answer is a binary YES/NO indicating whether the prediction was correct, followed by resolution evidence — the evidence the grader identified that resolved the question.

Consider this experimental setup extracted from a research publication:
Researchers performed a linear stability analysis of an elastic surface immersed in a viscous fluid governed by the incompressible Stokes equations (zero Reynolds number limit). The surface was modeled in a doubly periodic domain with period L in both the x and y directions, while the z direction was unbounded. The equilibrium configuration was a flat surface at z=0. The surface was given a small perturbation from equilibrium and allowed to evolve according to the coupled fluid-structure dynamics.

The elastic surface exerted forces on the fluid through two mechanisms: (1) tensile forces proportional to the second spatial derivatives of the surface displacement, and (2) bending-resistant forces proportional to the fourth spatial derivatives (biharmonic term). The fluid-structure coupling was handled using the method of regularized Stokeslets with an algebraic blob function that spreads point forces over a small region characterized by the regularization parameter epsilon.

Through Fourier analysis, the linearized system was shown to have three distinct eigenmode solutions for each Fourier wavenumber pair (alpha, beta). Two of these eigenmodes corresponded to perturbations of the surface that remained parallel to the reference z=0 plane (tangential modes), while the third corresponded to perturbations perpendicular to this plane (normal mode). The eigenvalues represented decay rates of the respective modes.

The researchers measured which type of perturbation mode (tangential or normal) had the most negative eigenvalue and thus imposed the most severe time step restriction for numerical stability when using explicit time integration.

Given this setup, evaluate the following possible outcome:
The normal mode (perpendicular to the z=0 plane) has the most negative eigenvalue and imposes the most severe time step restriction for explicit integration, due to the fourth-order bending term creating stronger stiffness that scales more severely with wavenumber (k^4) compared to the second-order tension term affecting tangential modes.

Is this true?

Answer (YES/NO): NO